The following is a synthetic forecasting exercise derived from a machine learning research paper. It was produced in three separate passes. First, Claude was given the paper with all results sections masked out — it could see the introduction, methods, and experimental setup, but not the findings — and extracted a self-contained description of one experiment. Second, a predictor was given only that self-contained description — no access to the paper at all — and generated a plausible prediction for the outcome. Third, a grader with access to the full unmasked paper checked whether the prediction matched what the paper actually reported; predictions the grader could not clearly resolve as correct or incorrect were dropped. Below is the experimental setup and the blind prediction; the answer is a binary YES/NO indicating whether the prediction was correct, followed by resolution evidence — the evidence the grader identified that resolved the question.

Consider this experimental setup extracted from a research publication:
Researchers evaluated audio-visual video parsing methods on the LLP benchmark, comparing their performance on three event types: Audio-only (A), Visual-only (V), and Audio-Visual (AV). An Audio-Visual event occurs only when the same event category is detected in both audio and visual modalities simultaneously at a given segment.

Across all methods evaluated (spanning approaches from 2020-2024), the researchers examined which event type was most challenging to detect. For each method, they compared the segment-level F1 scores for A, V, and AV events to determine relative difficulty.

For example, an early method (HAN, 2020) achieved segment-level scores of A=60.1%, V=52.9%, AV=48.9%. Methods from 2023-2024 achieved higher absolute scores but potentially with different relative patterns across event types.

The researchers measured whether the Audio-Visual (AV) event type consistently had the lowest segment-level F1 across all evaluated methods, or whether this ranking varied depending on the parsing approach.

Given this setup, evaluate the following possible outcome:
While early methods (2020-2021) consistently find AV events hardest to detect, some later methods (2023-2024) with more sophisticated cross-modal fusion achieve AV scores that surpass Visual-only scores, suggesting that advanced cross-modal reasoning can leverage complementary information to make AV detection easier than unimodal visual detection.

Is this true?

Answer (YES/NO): NO